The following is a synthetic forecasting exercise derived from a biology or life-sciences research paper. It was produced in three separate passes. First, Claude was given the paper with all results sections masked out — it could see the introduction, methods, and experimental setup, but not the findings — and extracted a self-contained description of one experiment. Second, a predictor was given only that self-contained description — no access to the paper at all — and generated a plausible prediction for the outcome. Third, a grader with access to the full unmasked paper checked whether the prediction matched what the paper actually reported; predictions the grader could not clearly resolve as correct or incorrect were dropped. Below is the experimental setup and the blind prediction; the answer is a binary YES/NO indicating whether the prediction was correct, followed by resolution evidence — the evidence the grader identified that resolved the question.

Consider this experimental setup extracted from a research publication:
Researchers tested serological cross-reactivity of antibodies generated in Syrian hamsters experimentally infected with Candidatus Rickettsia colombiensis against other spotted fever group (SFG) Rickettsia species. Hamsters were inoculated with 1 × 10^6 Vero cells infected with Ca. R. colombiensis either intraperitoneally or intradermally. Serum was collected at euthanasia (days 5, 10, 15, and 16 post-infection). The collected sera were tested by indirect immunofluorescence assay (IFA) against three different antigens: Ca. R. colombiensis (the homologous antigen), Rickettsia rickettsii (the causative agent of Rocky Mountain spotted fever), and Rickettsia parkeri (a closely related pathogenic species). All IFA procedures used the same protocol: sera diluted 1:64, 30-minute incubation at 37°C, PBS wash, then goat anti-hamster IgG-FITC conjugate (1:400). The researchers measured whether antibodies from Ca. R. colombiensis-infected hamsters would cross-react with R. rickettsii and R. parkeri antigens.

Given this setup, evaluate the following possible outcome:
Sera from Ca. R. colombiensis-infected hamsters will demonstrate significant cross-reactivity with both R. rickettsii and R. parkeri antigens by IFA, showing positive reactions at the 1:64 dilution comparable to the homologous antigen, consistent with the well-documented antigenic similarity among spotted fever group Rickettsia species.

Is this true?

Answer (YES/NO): NO